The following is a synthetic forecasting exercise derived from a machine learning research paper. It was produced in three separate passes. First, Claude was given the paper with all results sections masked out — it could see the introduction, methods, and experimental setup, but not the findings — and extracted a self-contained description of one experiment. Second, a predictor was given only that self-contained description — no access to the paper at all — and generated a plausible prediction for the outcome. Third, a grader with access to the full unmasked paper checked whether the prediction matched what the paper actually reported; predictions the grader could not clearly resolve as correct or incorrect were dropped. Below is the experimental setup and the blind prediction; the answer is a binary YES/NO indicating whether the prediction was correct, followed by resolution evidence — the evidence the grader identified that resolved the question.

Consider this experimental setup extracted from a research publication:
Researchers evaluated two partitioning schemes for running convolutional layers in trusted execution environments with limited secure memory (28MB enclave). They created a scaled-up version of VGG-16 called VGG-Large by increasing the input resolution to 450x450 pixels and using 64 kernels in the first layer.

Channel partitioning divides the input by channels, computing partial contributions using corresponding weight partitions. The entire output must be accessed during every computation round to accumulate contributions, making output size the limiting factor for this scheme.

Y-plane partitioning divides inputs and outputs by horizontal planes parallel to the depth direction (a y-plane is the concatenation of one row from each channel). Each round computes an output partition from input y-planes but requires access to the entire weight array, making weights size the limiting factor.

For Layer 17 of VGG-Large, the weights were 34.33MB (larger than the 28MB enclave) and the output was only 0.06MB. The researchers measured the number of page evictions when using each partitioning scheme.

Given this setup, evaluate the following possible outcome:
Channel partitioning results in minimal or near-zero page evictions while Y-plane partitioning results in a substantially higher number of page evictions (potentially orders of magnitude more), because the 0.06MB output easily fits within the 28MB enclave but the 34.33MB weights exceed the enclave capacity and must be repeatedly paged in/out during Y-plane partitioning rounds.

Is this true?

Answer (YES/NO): NO